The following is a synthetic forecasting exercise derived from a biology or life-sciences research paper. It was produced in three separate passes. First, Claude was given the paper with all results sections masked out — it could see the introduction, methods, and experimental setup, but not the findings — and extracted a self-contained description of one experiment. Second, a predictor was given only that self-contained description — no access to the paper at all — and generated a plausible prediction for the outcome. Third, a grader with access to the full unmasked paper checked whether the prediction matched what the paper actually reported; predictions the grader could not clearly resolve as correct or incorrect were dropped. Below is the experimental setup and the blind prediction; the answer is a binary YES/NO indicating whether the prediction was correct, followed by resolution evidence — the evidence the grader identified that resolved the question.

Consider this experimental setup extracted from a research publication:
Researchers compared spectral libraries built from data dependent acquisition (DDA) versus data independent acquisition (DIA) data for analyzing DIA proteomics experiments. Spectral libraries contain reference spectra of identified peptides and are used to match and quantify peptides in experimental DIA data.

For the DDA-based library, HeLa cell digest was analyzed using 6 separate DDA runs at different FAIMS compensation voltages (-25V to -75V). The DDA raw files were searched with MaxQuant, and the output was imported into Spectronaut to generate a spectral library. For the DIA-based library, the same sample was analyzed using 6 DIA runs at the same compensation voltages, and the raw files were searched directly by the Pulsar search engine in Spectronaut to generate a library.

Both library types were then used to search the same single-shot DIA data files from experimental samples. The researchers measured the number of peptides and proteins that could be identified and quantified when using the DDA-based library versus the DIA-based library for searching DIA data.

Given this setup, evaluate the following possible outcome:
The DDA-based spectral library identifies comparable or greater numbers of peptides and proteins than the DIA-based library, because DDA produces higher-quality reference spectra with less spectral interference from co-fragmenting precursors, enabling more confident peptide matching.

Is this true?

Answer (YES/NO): YES